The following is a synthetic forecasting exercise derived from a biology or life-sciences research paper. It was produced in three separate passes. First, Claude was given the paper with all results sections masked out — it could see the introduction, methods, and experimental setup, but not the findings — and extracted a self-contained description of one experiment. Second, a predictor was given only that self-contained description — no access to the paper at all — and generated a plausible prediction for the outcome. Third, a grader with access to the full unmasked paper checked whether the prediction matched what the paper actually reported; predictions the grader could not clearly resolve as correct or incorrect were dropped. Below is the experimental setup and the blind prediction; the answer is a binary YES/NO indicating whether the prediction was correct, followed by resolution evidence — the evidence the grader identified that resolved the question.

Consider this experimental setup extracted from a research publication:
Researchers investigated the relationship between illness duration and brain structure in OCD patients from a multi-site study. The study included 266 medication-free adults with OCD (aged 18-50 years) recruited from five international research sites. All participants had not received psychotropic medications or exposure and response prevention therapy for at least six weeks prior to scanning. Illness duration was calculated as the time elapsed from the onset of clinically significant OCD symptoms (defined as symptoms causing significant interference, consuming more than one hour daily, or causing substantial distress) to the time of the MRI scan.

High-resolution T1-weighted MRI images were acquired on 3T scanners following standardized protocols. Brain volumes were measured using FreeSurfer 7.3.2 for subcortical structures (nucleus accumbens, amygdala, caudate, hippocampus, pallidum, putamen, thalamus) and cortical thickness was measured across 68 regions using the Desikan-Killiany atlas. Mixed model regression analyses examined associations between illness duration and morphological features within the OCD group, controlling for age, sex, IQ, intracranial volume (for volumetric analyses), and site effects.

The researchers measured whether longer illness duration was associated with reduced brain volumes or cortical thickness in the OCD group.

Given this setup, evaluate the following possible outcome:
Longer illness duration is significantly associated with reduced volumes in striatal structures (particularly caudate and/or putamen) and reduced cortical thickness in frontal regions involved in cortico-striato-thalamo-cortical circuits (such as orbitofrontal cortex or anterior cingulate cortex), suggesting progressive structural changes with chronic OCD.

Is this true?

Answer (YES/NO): NO